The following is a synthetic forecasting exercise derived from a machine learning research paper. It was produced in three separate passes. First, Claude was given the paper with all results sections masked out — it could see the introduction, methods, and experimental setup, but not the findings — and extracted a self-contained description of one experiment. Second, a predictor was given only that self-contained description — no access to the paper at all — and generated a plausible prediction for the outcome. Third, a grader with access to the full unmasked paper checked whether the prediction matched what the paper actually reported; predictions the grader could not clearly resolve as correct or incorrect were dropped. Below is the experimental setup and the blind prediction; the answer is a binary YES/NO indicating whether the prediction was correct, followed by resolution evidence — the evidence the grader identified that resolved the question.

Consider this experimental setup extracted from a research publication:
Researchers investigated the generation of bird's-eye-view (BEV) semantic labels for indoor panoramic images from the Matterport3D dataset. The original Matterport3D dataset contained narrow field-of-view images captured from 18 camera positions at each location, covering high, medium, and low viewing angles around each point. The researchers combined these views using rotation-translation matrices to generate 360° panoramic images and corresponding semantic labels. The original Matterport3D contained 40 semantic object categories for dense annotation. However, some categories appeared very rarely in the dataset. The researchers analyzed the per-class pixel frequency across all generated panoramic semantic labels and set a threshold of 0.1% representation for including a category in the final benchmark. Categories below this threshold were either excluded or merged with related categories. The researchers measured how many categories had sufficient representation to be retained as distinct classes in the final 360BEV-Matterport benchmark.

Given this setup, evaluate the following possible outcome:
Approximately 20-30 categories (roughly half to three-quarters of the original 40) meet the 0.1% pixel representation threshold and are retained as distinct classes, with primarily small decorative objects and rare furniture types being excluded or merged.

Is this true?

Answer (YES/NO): NO